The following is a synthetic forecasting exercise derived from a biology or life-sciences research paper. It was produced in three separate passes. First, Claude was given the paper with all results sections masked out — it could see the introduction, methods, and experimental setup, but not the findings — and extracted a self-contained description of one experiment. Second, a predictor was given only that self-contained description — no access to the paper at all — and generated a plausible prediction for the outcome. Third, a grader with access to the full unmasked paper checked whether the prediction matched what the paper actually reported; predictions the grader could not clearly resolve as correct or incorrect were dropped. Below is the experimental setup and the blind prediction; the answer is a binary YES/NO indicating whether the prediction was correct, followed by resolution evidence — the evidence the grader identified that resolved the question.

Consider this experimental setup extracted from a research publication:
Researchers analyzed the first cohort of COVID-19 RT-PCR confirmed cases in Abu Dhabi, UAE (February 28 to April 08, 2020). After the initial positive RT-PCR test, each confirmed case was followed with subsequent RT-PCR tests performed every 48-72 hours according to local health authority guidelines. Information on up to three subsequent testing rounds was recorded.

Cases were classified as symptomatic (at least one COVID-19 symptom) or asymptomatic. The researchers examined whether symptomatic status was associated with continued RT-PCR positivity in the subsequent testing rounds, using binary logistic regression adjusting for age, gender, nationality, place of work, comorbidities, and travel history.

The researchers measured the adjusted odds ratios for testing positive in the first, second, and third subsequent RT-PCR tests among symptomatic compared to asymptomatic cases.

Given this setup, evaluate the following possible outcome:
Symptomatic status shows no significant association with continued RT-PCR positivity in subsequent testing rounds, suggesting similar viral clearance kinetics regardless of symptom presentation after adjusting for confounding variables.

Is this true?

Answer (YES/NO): NO